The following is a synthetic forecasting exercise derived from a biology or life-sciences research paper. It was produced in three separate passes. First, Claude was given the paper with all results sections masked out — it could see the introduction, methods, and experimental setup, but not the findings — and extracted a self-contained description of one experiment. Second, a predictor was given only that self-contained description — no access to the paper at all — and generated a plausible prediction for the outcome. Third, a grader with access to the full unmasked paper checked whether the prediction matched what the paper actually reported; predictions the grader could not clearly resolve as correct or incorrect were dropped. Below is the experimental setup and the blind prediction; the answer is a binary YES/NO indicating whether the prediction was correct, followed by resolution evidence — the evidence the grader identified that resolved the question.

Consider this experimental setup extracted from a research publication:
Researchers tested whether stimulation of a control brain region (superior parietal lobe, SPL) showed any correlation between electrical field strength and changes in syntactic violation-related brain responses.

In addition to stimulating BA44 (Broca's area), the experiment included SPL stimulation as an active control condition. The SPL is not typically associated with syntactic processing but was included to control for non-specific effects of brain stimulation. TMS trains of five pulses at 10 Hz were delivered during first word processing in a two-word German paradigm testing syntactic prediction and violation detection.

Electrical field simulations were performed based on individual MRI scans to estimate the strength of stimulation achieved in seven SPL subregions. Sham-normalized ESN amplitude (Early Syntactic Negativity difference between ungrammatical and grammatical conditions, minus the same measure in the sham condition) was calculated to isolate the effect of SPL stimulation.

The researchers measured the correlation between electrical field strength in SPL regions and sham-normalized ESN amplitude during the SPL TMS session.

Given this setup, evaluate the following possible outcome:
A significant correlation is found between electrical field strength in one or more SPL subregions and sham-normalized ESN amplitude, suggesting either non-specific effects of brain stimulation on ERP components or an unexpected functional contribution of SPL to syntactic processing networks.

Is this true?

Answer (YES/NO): NO